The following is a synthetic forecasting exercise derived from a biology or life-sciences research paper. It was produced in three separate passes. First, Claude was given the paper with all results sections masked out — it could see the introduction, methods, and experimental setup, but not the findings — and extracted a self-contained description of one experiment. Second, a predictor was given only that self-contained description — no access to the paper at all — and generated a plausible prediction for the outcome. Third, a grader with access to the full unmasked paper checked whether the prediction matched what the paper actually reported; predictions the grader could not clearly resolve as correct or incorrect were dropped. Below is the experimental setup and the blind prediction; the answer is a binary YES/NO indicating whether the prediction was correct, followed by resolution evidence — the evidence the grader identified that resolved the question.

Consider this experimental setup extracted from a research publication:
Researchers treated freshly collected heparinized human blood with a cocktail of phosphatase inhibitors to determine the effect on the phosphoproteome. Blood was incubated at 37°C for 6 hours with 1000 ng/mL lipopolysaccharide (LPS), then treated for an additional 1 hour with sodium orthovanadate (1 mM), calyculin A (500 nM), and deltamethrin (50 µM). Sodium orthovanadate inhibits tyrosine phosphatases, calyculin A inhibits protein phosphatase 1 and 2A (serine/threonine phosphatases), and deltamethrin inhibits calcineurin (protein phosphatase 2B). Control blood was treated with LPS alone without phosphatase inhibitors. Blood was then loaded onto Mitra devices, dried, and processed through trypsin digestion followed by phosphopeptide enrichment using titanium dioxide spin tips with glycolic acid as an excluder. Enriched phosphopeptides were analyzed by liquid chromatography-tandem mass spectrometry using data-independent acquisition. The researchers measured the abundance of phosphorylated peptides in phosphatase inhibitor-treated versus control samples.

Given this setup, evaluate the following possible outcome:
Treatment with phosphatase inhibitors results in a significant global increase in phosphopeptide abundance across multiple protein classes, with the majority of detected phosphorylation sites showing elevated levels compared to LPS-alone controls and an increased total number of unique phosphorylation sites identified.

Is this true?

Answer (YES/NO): NO